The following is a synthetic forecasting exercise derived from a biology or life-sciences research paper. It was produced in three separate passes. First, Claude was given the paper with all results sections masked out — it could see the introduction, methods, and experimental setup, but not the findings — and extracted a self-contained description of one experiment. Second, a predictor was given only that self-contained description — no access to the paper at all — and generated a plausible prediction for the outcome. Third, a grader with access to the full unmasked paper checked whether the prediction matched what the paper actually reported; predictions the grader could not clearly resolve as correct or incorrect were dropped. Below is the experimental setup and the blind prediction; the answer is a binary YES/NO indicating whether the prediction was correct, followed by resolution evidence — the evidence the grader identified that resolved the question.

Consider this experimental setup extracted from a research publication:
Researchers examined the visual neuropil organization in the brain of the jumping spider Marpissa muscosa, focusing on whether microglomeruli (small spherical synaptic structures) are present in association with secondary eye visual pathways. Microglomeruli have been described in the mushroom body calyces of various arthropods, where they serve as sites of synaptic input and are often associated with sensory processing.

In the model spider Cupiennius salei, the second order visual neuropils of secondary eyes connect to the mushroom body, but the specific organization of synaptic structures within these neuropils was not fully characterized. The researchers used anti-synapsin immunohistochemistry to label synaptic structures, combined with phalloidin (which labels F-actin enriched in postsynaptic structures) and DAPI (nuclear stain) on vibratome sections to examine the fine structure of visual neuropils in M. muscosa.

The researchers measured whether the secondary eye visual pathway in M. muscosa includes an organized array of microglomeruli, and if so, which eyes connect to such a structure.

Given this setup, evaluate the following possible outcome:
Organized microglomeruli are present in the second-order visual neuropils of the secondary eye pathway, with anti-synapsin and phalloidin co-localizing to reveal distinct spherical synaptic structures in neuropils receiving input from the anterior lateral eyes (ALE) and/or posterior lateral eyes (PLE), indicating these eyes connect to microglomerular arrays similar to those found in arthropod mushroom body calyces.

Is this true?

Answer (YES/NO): NO